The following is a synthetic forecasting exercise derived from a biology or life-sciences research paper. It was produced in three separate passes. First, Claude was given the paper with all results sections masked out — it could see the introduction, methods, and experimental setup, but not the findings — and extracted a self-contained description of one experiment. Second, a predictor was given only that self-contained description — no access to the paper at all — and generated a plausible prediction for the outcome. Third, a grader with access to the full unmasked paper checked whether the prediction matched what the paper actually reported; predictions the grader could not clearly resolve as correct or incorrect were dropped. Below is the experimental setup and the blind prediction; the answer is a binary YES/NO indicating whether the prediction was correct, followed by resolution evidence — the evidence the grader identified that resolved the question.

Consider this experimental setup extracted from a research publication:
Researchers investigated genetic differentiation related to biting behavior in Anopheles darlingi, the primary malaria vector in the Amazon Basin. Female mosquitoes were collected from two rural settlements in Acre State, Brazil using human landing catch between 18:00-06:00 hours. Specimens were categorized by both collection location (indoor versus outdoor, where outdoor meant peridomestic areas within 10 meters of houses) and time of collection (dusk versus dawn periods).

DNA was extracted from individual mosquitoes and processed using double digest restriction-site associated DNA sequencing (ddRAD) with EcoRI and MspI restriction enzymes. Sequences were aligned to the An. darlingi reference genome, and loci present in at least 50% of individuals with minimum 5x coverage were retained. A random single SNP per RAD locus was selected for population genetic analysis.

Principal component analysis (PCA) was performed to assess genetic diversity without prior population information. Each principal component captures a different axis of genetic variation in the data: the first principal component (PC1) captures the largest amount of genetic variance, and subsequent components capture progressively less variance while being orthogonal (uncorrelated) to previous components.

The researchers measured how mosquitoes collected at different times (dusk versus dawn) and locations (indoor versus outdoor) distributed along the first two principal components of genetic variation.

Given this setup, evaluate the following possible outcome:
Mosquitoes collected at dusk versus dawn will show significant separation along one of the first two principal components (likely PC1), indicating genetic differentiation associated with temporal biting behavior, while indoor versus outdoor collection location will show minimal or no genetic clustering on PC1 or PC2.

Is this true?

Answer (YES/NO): NO